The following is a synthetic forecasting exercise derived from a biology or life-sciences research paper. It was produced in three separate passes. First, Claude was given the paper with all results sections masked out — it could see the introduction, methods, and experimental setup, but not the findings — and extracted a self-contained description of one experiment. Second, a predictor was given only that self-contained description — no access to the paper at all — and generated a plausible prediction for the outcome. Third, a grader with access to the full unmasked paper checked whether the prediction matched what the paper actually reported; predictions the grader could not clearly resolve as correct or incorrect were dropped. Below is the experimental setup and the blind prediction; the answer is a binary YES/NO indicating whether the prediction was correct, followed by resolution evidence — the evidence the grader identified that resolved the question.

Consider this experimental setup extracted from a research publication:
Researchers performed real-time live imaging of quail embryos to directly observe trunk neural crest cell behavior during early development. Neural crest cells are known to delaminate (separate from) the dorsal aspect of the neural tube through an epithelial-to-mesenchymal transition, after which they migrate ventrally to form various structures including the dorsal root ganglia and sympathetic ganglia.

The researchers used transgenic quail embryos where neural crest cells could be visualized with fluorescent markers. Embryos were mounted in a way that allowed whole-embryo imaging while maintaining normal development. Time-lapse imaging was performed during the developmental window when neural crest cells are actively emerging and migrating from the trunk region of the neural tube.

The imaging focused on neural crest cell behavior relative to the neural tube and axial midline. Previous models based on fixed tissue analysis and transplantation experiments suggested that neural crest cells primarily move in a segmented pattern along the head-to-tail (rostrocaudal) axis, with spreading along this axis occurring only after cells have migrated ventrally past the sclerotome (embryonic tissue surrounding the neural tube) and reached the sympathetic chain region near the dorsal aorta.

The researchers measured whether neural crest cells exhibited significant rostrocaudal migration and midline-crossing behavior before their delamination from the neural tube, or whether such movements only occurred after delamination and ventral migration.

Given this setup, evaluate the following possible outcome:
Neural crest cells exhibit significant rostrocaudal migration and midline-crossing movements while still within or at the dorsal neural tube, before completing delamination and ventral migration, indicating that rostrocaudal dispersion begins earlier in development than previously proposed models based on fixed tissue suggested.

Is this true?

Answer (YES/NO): YES